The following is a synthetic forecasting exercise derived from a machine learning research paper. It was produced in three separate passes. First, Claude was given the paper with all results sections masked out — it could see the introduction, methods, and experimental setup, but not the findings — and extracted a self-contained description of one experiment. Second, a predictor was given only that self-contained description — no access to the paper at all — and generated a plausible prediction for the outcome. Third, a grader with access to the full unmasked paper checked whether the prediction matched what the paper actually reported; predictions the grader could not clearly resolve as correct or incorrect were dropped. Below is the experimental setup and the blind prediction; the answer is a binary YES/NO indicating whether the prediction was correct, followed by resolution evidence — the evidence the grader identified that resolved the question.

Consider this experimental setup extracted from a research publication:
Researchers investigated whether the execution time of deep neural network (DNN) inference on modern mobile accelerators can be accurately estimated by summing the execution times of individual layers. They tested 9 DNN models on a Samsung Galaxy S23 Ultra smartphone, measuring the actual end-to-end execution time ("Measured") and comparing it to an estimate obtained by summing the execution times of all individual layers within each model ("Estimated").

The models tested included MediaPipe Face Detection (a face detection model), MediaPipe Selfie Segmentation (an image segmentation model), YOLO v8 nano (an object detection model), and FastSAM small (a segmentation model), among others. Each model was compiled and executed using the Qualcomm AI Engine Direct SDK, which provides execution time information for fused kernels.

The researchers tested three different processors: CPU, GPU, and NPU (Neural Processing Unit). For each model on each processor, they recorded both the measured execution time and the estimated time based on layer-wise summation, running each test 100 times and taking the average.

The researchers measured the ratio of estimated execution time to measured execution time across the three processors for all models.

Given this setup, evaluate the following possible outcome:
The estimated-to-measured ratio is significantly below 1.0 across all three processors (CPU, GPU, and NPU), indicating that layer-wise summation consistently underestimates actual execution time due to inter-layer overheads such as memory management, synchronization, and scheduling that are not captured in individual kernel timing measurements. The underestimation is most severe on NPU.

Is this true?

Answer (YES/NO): NO